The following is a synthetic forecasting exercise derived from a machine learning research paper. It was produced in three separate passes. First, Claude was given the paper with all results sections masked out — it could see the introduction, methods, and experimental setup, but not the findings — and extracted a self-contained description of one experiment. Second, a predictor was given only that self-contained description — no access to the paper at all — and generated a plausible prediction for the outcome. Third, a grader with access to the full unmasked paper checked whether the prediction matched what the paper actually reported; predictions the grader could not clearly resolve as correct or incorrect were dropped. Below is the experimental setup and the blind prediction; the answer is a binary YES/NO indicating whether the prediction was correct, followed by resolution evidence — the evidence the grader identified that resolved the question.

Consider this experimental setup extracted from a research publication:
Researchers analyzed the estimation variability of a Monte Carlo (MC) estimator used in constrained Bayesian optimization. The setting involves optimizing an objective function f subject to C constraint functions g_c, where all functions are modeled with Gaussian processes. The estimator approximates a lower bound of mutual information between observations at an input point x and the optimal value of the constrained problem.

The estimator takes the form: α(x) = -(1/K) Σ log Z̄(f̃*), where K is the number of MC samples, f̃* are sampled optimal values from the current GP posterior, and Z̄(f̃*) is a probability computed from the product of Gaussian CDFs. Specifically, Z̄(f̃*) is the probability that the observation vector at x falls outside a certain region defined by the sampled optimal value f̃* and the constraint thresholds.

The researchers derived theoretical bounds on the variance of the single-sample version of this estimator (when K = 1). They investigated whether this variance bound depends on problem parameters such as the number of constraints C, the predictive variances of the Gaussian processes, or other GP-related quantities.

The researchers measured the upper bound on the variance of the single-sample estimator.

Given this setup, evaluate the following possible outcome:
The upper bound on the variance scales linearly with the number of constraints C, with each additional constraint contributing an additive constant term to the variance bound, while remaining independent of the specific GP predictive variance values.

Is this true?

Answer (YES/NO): NO